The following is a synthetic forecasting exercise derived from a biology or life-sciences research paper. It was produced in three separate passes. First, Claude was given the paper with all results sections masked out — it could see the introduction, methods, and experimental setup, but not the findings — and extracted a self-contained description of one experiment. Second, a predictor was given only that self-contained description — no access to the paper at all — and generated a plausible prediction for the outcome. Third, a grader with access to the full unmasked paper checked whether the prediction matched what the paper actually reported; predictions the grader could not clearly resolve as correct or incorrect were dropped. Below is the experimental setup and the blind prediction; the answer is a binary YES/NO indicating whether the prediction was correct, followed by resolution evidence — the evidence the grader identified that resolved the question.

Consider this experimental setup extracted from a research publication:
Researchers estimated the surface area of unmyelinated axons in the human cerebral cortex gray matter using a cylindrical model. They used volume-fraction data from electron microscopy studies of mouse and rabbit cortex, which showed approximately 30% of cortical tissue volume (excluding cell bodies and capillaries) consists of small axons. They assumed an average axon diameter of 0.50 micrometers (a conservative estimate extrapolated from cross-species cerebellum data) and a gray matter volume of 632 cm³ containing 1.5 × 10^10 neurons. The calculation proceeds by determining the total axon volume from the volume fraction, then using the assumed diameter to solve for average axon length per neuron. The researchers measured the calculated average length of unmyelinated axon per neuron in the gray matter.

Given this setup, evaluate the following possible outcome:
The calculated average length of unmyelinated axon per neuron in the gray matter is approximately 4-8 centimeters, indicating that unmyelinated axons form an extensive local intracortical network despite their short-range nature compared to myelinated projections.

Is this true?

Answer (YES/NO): YES